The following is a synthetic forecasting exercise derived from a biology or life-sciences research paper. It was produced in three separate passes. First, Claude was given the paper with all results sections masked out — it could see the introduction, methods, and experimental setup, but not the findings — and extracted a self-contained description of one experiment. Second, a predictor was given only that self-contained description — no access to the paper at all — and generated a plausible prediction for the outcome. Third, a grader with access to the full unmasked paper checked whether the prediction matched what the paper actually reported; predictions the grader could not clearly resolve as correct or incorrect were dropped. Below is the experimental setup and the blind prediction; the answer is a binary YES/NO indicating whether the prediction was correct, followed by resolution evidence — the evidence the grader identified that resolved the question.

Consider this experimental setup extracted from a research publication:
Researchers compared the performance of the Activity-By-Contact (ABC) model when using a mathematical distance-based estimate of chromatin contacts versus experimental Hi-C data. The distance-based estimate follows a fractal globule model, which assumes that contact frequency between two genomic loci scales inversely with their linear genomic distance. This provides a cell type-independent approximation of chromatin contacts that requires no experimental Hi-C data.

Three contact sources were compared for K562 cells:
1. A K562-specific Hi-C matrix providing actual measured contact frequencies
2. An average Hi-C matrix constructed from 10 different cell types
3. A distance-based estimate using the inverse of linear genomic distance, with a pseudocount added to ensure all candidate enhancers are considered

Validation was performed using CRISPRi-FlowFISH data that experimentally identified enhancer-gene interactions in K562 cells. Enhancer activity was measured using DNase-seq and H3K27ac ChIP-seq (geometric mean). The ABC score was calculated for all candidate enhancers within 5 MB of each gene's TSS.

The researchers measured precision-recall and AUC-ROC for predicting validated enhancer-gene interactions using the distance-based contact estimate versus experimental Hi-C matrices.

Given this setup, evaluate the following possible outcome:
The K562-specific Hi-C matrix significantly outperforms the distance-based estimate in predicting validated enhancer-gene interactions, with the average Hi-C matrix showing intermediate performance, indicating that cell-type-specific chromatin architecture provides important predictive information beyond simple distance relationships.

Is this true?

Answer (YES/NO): NO